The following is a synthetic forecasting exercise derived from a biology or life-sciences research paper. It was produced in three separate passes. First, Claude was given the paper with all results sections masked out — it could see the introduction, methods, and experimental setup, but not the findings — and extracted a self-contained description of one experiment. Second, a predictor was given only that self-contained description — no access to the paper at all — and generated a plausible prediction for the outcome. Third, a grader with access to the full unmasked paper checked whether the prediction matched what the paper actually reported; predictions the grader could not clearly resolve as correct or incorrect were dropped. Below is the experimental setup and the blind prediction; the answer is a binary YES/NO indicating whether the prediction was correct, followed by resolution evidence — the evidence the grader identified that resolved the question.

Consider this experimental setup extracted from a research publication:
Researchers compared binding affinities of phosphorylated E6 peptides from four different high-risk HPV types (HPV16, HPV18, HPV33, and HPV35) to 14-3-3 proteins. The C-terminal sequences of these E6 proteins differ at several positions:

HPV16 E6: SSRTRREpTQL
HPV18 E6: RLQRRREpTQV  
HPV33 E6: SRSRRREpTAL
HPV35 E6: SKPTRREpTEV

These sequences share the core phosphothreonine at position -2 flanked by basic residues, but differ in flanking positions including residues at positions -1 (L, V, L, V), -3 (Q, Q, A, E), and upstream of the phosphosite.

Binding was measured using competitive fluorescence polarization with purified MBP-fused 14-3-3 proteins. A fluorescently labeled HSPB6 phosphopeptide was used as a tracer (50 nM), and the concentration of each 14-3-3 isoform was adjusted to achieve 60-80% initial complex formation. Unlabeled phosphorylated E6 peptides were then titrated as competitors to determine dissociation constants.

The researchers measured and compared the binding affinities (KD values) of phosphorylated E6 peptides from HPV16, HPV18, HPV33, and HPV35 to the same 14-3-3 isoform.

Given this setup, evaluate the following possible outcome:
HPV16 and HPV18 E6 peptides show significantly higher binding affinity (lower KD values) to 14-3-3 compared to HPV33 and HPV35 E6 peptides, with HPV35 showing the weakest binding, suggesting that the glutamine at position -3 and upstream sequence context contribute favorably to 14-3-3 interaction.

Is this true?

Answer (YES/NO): NO